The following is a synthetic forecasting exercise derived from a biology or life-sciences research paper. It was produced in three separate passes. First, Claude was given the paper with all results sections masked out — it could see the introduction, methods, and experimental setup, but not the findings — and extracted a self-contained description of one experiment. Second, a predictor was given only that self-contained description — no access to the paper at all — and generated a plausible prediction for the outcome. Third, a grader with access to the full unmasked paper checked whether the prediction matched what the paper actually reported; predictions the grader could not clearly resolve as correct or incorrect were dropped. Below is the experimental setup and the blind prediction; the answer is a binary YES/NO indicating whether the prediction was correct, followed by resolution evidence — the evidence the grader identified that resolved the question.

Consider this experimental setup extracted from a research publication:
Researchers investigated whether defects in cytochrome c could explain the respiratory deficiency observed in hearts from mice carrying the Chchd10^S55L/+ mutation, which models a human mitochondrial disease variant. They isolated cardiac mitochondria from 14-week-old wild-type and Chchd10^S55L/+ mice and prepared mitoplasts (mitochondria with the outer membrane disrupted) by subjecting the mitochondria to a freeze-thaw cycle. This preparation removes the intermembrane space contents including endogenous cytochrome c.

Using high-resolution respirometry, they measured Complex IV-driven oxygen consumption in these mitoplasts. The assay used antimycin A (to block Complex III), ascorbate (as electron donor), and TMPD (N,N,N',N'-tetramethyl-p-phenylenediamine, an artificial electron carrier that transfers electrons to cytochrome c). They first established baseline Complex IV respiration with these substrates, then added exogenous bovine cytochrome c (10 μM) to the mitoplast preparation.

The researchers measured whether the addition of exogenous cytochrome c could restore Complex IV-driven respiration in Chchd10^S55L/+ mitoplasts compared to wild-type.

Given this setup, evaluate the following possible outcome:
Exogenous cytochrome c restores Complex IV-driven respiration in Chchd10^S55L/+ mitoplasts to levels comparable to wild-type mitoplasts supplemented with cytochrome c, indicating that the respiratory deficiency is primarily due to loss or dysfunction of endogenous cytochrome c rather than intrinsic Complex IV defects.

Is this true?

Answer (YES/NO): YES